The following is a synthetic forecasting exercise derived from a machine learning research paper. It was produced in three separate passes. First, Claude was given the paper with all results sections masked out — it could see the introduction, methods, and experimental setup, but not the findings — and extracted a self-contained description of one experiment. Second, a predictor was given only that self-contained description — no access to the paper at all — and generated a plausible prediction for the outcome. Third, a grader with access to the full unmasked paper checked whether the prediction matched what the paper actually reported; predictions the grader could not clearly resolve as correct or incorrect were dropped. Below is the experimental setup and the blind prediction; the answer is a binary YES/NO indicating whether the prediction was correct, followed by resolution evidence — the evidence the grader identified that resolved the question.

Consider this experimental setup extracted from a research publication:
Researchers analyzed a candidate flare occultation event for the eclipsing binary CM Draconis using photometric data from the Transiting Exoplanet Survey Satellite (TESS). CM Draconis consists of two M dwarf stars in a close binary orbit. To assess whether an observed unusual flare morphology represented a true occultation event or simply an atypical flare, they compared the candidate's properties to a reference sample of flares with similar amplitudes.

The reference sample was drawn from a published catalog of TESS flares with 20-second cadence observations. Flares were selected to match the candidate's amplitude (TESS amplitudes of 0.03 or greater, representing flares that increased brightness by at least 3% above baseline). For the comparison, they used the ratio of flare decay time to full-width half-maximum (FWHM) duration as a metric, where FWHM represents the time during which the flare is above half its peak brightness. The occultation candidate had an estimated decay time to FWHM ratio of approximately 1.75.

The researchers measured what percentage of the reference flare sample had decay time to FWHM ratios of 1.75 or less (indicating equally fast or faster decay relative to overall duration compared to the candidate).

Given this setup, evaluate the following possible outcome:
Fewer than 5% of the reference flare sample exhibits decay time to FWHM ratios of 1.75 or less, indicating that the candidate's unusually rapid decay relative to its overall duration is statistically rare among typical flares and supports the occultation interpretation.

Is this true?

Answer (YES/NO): YES